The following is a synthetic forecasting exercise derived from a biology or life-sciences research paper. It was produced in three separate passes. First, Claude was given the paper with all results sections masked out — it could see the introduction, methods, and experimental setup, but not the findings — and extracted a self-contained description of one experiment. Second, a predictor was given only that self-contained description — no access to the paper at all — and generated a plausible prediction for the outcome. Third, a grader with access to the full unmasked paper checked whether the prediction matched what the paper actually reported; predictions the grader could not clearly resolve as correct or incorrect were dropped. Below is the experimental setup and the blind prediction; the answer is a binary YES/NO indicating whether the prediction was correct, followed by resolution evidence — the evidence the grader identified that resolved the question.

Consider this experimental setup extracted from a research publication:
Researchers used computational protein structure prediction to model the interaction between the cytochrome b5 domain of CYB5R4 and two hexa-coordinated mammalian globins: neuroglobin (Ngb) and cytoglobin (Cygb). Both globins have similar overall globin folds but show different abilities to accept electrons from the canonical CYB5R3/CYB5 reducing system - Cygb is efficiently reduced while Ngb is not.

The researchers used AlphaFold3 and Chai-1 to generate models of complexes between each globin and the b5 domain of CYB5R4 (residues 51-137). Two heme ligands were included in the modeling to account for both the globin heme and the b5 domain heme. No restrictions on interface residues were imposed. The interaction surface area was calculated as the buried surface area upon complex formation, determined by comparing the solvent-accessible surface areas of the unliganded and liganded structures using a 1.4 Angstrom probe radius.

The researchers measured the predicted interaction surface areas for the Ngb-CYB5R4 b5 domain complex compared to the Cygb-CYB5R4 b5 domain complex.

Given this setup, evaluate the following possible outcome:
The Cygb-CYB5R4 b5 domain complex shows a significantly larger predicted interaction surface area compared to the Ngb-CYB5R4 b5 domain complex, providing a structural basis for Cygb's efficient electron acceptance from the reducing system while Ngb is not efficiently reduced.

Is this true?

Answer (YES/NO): NO